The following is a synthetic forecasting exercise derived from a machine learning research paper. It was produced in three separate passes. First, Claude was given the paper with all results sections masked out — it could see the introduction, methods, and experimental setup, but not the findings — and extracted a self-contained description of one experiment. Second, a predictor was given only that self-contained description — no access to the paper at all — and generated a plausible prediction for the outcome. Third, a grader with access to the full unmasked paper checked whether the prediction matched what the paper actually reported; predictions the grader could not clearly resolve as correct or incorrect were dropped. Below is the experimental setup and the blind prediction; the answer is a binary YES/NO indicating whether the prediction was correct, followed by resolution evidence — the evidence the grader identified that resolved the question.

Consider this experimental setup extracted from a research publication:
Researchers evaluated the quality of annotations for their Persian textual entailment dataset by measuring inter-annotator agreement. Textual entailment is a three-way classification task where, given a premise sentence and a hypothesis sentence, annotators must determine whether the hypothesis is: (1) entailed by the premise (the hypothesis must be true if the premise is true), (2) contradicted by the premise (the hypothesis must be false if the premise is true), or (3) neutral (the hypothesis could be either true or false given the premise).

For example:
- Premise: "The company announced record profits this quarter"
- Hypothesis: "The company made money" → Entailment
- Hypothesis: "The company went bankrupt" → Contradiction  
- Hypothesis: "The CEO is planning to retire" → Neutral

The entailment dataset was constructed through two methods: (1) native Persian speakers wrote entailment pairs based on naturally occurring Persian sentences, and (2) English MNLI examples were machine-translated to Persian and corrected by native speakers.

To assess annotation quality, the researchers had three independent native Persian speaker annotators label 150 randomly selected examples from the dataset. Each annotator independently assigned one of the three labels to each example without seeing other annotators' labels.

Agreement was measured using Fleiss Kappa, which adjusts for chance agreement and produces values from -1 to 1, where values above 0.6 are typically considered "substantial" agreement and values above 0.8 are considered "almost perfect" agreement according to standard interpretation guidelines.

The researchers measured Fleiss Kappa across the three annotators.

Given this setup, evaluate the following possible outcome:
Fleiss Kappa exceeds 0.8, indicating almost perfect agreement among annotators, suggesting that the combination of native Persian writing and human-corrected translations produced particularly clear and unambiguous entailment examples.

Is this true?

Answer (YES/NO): NO